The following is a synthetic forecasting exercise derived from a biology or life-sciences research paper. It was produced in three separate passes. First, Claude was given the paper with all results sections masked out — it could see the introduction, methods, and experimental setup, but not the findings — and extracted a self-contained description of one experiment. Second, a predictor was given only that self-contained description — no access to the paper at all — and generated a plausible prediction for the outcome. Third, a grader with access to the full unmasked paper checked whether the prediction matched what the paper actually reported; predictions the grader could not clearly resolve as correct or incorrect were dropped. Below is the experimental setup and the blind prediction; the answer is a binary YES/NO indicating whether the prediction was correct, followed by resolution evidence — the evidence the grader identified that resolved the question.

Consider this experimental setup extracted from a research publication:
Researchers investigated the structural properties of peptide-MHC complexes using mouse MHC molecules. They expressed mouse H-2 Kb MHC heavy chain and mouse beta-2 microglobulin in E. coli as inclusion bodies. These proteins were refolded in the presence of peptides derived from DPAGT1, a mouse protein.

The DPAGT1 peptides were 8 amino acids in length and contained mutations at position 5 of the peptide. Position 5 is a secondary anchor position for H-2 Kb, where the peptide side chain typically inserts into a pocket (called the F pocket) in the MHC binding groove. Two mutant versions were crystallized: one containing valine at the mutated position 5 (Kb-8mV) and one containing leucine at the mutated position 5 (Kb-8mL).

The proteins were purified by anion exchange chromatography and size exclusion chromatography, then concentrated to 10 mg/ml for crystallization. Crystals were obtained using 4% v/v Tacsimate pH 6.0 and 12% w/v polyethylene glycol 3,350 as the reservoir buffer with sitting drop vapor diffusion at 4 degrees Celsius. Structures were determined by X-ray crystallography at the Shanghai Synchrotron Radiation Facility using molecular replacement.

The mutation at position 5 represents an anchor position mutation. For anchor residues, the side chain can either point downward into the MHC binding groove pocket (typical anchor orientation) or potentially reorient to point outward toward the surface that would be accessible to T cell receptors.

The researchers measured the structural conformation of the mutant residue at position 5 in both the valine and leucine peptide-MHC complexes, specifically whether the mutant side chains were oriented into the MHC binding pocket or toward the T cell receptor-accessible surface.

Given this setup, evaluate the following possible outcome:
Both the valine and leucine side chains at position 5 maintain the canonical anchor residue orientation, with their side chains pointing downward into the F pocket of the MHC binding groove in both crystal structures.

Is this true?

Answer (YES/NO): YES